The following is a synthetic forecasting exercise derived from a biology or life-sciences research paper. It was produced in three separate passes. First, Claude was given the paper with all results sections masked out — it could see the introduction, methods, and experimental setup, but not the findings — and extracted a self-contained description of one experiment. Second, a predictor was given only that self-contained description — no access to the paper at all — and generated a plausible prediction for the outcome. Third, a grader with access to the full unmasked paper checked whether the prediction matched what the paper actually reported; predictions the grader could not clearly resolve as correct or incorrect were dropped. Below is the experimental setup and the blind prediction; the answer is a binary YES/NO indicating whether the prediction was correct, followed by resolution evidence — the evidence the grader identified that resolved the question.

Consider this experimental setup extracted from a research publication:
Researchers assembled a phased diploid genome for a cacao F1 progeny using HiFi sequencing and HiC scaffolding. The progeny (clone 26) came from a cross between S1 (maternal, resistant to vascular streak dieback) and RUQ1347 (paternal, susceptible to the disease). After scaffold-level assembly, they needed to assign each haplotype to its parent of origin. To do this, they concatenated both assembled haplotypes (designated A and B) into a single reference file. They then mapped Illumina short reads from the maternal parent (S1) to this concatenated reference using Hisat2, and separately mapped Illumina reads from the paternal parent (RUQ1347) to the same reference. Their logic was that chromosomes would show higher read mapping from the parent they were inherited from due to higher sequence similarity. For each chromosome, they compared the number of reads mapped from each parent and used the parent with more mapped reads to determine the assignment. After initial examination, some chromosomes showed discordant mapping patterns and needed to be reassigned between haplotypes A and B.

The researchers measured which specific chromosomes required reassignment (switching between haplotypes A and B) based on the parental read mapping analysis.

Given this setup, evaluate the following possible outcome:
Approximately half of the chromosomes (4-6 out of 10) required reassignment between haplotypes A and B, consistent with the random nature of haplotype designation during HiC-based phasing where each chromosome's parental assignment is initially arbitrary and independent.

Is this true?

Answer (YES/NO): NO